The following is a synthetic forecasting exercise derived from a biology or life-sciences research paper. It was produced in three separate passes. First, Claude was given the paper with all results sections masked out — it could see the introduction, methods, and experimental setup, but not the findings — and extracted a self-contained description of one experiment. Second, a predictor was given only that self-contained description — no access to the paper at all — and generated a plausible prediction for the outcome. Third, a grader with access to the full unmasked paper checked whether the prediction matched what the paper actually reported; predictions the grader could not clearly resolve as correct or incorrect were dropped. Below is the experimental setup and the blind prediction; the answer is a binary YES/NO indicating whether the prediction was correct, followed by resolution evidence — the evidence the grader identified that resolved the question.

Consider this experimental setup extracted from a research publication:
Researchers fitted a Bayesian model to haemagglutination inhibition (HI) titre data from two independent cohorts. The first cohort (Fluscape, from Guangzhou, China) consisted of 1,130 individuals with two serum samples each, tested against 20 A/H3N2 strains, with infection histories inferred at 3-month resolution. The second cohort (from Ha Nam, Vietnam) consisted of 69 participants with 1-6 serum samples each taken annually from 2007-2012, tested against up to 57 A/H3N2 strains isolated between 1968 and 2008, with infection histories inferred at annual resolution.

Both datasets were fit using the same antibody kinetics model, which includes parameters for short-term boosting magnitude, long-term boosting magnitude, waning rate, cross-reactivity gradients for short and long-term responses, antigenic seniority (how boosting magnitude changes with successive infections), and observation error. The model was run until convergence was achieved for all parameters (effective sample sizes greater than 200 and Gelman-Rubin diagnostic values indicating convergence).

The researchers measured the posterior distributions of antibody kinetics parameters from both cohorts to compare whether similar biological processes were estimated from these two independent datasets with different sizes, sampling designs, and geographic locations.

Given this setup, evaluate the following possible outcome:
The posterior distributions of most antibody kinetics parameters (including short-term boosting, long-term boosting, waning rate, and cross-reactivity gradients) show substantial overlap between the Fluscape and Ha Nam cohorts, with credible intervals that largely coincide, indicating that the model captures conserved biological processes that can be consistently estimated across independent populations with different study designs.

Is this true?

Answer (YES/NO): NO